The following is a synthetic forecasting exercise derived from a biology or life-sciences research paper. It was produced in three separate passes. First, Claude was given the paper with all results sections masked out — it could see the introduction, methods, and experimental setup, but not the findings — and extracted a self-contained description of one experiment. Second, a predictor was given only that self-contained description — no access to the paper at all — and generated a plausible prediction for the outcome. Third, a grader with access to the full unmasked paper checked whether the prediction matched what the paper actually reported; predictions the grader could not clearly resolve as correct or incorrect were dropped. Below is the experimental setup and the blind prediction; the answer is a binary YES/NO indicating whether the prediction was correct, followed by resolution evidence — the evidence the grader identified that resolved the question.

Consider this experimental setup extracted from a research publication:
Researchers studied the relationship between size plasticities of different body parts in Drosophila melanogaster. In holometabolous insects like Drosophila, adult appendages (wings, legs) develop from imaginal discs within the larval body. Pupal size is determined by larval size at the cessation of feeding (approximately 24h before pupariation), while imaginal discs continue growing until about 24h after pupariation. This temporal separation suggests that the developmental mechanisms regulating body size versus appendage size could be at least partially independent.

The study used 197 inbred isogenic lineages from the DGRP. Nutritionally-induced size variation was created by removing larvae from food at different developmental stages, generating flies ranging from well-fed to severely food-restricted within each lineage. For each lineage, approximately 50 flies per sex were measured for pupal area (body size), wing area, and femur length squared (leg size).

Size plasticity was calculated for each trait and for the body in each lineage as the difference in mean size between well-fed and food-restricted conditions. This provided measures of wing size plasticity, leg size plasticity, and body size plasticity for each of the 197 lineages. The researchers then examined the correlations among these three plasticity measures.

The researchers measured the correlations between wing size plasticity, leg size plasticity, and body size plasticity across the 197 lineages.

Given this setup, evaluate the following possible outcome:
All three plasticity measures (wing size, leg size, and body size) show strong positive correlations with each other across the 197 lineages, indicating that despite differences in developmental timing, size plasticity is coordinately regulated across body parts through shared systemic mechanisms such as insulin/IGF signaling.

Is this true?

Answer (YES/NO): NO